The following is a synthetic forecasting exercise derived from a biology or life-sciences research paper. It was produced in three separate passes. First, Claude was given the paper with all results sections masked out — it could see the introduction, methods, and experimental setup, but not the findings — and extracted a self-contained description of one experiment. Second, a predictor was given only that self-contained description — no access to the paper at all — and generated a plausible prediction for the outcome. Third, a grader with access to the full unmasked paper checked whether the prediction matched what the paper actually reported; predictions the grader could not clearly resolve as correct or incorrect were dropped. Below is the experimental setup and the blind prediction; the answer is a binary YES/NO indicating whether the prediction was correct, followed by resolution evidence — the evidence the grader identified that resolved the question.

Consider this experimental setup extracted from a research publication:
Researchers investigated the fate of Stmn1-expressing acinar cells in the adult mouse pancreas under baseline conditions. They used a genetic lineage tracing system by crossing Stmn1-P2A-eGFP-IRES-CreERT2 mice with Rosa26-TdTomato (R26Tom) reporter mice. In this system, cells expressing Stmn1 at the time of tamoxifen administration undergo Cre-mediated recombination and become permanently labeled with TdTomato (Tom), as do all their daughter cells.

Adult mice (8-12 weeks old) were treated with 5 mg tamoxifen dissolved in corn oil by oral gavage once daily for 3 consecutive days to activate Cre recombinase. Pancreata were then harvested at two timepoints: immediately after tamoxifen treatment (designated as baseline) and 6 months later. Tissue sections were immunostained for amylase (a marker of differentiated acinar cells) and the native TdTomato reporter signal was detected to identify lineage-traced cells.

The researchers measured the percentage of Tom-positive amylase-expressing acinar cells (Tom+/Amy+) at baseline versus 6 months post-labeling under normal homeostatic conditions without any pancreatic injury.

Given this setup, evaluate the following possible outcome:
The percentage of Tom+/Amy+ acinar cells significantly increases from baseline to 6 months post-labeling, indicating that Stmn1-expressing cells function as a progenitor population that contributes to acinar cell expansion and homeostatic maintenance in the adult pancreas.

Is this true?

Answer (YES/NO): YES